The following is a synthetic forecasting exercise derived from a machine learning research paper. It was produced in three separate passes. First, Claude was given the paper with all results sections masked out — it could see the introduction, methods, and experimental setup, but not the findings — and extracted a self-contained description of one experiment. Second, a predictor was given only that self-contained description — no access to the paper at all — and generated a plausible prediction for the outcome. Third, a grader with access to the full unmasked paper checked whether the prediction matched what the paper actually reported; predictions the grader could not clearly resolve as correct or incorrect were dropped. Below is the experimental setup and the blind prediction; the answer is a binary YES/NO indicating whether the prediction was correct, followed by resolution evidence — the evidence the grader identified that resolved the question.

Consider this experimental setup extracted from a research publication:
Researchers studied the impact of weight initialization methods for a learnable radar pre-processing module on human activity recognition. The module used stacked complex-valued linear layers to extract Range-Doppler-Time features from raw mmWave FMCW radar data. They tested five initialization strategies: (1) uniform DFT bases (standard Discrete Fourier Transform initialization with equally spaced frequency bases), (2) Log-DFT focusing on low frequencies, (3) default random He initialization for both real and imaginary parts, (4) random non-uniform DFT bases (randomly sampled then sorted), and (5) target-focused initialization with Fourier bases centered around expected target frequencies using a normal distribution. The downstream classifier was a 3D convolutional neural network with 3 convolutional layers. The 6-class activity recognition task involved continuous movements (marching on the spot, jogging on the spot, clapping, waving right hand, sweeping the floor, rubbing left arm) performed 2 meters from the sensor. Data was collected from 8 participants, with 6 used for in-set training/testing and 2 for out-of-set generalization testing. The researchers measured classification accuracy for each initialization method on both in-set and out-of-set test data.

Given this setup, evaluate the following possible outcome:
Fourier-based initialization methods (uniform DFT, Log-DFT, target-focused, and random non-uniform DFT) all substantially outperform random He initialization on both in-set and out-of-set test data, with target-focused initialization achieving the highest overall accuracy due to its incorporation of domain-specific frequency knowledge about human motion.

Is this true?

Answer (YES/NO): NO